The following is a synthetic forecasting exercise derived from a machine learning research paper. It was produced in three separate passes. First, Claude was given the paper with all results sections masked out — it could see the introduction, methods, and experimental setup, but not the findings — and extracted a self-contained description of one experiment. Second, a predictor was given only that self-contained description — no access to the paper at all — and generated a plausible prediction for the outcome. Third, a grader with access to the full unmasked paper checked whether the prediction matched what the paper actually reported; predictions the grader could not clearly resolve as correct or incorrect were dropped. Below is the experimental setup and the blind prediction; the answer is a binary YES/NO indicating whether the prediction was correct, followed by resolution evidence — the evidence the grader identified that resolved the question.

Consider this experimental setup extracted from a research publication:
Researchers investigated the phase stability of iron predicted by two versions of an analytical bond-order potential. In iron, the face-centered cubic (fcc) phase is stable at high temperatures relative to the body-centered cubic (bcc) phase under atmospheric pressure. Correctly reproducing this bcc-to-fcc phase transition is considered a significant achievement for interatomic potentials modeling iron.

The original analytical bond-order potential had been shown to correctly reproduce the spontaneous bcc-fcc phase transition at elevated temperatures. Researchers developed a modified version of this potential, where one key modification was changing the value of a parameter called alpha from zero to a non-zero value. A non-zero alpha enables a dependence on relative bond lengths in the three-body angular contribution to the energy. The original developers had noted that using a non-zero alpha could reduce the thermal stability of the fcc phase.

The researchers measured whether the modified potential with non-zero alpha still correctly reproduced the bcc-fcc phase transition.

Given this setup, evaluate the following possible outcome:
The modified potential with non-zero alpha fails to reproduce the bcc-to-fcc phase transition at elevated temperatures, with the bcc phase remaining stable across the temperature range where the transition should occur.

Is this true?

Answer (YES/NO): YES